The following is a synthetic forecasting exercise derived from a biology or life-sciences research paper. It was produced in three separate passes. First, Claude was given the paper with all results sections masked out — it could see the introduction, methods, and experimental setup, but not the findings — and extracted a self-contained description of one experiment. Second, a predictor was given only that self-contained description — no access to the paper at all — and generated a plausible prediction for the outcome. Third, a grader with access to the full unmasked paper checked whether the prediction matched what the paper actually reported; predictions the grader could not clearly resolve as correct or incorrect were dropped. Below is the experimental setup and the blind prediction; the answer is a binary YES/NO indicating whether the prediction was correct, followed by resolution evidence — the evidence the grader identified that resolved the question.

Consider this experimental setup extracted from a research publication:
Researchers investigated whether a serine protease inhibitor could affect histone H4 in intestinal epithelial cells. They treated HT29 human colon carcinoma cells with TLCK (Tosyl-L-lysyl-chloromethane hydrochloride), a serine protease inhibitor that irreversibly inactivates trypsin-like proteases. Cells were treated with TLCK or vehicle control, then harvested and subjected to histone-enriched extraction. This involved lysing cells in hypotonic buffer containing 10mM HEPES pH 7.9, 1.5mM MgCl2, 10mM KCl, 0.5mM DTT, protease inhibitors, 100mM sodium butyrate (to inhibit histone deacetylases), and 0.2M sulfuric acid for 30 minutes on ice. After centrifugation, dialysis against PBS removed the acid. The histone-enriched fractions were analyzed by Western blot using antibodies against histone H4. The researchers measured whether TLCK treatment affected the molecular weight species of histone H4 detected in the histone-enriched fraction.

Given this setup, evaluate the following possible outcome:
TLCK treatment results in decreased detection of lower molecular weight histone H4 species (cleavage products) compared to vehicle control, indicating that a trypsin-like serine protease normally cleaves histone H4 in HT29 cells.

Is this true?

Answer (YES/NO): YES